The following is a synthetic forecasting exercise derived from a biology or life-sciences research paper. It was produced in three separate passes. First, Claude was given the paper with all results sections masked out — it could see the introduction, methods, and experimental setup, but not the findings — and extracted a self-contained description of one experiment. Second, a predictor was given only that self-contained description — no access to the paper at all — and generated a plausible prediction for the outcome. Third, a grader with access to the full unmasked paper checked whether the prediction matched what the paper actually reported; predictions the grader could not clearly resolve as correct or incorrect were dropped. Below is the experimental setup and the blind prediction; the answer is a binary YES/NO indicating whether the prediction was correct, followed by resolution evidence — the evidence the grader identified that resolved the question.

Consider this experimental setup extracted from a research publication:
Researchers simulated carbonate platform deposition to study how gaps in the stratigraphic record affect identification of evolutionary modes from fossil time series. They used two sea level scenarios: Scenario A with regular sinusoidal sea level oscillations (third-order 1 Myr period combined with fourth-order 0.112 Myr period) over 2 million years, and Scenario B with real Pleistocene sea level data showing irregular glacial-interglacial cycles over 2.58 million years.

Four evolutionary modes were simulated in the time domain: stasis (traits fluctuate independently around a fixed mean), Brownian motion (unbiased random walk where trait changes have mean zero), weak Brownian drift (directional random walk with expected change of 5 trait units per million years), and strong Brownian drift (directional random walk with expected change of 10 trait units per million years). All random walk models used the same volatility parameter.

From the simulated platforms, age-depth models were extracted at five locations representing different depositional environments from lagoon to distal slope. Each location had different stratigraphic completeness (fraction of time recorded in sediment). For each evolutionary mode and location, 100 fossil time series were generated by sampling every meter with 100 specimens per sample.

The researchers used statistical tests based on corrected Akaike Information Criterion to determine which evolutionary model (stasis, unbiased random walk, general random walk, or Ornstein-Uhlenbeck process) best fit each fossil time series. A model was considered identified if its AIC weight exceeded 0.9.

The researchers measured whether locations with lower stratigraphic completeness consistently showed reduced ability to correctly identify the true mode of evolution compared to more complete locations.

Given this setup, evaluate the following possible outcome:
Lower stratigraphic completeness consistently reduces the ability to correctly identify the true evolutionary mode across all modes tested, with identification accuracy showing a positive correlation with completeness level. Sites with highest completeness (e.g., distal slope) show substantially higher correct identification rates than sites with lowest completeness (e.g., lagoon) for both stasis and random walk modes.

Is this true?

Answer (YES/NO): NO